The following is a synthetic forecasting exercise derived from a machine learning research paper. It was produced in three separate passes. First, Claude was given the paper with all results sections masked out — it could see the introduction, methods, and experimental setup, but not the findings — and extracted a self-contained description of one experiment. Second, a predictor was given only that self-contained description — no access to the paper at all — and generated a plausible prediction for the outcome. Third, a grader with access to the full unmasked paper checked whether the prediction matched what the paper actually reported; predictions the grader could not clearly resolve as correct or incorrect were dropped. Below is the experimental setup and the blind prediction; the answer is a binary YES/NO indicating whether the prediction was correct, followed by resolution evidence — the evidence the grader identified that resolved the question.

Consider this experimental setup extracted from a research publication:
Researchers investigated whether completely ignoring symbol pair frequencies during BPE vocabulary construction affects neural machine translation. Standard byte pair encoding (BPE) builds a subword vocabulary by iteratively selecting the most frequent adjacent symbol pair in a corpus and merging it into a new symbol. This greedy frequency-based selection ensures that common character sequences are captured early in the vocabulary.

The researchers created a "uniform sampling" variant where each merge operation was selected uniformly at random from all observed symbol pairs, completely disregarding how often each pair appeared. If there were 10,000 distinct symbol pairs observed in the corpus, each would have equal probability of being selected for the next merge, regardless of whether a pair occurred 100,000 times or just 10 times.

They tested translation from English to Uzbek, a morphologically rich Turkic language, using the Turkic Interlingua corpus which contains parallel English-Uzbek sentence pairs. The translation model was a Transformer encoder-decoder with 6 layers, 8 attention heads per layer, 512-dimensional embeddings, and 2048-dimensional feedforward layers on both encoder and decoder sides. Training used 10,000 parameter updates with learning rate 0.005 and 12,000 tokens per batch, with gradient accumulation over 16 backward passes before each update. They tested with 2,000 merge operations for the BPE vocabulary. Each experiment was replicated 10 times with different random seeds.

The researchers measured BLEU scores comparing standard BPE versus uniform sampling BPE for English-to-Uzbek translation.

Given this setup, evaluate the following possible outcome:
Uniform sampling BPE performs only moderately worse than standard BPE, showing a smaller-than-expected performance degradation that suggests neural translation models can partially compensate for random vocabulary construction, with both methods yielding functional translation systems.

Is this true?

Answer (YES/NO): NO